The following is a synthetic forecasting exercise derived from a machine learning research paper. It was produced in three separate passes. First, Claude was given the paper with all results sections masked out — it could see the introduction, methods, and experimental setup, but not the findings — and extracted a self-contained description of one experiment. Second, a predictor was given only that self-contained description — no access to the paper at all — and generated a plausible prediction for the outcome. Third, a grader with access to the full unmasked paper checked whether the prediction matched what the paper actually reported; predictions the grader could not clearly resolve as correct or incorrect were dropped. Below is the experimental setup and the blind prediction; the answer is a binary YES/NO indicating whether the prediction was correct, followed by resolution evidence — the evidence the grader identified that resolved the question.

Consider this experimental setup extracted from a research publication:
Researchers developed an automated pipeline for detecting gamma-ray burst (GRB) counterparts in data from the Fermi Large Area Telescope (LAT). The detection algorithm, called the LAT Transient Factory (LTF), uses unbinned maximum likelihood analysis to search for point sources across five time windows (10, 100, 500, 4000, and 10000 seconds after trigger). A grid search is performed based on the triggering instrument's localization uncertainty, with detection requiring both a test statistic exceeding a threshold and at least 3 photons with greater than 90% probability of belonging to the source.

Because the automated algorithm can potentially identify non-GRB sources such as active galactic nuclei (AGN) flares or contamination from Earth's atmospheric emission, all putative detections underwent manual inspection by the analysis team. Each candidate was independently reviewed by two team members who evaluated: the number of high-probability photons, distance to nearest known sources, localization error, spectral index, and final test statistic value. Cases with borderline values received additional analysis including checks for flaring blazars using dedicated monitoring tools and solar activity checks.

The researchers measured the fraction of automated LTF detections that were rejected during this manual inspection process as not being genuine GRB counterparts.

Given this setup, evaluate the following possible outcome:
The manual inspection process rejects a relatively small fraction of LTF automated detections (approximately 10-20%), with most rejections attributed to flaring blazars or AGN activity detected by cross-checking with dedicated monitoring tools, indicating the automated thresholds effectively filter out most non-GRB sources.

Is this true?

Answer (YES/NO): NO